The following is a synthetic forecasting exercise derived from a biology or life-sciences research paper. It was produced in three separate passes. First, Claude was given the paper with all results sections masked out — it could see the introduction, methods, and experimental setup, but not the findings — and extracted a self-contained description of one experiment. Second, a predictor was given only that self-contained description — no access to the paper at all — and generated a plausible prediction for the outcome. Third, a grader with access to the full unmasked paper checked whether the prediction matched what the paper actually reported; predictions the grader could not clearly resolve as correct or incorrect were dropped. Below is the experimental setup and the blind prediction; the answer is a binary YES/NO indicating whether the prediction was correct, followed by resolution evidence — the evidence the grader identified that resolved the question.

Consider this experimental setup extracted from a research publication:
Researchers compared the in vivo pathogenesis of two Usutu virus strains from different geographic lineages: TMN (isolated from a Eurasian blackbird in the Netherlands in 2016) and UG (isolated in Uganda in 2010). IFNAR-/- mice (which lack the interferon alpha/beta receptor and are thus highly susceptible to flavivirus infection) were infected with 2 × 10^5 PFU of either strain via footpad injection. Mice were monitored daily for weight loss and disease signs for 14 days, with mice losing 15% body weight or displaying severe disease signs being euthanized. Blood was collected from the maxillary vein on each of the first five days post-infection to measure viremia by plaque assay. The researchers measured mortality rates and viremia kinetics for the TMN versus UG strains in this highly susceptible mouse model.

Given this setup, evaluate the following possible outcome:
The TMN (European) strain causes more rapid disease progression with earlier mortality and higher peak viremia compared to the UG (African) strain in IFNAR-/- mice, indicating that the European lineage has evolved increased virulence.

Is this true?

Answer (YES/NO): NO